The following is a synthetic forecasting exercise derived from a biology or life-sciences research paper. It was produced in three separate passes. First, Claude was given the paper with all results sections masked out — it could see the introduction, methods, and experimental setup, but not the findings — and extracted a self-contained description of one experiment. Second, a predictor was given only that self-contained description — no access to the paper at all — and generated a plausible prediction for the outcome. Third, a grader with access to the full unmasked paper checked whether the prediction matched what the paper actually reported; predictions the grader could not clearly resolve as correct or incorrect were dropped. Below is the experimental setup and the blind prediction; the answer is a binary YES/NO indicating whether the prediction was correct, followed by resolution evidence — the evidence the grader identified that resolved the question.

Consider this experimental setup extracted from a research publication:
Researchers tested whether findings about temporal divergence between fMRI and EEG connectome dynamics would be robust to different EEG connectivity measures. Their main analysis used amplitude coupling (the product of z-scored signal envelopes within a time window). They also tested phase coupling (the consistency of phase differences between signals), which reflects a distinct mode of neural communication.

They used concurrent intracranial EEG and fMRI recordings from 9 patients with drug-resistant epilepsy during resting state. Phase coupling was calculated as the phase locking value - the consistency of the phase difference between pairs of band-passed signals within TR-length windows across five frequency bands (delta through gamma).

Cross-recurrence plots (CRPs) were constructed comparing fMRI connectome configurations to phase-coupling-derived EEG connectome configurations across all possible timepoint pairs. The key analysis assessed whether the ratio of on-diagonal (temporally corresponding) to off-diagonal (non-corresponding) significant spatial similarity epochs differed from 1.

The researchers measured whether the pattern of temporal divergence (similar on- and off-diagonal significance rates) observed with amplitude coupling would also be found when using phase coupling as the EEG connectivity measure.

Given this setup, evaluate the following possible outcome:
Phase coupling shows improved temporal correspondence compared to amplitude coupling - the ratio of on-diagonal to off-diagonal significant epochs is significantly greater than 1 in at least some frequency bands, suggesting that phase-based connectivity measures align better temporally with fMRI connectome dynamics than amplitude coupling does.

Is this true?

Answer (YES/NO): NO